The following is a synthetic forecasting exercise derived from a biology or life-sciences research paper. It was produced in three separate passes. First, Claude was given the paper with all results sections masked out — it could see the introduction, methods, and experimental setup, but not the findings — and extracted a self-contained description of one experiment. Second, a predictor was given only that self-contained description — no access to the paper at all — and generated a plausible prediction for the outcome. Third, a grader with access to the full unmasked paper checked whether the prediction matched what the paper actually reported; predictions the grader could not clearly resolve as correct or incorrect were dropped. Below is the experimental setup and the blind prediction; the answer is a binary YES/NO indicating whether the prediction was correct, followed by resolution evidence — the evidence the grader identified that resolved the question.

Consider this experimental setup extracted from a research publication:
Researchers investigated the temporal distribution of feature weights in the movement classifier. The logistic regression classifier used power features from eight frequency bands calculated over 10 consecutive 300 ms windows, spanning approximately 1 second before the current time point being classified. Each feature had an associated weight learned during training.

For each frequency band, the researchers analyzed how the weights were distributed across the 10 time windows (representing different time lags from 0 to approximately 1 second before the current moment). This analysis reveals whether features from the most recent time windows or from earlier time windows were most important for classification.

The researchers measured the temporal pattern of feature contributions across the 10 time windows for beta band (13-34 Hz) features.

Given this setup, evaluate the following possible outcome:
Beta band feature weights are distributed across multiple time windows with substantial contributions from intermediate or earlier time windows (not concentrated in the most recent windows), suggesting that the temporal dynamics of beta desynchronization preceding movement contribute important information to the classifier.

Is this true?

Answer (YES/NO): NO